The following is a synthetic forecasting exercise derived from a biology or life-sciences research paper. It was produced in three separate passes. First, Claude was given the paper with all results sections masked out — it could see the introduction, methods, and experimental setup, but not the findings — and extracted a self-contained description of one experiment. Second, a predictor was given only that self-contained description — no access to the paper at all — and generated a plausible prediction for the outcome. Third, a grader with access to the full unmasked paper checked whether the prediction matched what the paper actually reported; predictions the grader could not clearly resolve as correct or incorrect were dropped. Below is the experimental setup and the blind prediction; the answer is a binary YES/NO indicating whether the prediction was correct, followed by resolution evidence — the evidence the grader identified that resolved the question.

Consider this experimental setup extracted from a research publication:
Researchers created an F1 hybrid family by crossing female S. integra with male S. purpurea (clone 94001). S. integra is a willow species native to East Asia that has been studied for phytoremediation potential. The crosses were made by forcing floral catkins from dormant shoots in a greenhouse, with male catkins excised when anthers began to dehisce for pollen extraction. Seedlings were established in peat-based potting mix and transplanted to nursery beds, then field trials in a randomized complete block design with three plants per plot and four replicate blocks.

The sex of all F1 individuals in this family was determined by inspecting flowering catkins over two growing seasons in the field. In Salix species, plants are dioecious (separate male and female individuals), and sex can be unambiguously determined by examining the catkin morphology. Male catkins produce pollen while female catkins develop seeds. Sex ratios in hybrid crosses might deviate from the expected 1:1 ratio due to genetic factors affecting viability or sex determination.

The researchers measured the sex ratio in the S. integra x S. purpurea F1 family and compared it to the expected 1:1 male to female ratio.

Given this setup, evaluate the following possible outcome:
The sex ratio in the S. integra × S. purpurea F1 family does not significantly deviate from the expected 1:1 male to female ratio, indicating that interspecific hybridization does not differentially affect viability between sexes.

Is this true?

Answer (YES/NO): NO